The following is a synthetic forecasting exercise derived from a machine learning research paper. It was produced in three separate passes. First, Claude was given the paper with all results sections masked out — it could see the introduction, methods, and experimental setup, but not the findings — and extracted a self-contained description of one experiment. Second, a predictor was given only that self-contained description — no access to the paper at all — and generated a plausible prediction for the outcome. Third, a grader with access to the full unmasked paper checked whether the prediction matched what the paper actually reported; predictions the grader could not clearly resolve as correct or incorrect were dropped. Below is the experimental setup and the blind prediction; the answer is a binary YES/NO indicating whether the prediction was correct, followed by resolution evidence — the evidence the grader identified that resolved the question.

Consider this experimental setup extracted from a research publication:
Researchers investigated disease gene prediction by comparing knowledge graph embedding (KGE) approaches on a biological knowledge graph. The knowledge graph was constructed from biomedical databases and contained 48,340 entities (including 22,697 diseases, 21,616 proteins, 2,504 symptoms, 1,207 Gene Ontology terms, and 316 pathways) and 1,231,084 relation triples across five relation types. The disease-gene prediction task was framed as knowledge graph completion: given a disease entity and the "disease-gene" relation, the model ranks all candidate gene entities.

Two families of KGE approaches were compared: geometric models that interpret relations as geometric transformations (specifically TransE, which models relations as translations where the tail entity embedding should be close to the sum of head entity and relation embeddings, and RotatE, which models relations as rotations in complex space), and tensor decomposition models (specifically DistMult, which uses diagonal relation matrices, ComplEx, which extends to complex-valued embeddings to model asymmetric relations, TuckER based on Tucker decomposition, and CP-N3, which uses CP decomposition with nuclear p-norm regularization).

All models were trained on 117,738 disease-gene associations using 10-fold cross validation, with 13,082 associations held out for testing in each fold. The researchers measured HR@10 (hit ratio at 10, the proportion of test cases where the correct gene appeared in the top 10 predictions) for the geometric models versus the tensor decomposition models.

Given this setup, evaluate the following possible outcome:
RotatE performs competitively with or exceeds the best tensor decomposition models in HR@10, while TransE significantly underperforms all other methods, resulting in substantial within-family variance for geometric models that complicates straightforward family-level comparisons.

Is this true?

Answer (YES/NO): NO